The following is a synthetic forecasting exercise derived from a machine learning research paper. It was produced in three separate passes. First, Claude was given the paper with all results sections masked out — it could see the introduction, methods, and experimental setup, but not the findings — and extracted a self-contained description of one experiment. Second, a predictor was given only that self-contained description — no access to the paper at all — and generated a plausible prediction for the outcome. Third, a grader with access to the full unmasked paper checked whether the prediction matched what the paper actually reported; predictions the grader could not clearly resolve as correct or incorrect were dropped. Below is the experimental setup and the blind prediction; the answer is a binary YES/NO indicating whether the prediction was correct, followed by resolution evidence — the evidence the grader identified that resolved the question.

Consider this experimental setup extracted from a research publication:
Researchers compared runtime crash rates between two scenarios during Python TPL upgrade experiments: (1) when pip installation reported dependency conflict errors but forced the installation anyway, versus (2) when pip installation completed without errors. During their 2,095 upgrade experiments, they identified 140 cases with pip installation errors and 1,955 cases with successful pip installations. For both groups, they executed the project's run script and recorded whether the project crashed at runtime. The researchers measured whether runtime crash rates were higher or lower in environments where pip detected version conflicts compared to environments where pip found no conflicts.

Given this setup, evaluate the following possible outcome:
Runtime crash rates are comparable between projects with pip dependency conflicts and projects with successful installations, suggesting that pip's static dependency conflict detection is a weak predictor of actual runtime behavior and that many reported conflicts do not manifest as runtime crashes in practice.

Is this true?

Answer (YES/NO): NO